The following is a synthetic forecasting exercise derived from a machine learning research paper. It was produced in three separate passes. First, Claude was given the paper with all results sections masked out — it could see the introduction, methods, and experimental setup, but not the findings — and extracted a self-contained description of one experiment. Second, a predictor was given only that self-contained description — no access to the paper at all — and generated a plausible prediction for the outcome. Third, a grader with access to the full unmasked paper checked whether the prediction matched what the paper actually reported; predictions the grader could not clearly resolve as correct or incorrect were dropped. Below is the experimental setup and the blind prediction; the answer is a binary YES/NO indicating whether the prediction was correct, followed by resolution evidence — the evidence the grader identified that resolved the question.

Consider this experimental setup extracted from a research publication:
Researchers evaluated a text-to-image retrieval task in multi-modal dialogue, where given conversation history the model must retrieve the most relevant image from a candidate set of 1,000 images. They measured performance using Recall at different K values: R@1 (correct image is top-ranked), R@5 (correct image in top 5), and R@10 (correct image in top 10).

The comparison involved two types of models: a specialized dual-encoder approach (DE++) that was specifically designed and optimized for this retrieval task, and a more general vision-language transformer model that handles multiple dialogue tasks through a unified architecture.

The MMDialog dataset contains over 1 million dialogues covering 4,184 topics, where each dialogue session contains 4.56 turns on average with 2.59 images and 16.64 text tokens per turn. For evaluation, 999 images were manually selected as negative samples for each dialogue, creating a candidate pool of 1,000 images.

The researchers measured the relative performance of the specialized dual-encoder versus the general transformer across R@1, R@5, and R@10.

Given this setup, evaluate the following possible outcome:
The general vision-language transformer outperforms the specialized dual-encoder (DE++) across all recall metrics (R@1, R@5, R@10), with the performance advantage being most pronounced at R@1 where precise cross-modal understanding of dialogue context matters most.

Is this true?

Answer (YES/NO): NO